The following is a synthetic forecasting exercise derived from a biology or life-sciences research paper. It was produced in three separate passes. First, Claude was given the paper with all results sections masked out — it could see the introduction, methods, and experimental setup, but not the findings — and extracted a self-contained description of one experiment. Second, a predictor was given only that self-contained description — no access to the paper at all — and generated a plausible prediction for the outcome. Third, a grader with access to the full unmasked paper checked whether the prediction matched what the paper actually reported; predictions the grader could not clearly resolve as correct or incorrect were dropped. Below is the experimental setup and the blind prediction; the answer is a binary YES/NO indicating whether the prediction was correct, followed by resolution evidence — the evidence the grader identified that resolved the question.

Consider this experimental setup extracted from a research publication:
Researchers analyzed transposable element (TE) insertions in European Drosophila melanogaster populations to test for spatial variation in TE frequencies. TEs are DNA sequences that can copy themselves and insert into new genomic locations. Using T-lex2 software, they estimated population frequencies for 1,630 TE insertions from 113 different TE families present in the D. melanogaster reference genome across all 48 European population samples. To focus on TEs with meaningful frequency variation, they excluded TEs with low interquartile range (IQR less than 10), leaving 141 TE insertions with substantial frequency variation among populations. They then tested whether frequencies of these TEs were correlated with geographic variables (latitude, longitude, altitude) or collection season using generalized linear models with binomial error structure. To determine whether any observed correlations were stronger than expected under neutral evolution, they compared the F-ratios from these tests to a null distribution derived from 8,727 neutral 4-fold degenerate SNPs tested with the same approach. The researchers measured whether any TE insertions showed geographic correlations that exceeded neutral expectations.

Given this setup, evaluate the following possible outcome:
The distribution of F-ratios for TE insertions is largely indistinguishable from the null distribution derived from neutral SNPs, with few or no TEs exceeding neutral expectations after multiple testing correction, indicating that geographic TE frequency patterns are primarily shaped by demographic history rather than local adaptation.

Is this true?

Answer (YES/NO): NO